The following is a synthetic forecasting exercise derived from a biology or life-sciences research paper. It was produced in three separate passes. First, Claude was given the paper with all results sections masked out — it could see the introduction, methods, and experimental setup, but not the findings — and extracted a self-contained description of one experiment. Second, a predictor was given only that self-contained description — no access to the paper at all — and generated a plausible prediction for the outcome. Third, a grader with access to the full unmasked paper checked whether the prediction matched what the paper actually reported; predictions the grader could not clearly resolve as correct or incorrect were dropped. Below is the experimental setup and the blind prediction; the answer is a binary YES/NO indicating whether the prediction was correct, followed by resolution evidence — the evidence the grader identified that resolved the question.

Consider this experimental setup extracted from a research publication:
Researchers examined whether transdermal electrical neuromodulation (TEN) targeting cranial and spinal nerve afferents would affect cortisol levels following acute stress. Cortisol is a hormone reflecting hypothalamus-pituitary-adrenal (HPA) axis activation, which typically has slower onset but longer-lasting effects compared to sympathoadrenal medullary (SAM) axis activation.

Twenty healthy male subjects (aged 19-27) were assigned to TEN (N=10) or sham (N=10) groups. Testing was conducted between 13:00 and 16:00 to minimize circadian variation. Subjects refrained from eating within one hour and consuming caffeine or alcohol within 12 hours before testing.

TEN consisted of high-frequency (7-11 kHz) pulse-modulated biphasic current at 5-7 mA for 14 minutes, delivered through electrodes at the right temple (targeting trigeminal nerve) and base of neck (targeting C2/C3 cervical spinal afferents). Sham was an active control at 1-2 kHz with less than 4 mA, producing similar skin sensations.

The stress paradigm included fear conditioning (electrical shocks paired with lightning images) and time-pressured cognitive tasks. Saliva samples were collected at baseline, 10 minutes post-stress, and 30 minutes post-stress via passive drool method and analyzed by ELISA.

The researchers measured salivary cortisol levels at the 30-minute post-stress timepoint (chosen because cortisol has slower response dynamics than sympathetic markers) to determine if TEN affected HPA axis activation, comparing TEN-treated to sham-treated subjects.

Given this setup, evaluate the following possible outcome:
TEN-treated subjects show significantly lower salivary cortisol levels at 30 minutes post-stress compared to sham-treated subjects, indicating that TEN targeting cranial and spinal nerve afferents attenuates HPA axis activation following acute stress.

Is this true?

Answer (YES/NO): NO